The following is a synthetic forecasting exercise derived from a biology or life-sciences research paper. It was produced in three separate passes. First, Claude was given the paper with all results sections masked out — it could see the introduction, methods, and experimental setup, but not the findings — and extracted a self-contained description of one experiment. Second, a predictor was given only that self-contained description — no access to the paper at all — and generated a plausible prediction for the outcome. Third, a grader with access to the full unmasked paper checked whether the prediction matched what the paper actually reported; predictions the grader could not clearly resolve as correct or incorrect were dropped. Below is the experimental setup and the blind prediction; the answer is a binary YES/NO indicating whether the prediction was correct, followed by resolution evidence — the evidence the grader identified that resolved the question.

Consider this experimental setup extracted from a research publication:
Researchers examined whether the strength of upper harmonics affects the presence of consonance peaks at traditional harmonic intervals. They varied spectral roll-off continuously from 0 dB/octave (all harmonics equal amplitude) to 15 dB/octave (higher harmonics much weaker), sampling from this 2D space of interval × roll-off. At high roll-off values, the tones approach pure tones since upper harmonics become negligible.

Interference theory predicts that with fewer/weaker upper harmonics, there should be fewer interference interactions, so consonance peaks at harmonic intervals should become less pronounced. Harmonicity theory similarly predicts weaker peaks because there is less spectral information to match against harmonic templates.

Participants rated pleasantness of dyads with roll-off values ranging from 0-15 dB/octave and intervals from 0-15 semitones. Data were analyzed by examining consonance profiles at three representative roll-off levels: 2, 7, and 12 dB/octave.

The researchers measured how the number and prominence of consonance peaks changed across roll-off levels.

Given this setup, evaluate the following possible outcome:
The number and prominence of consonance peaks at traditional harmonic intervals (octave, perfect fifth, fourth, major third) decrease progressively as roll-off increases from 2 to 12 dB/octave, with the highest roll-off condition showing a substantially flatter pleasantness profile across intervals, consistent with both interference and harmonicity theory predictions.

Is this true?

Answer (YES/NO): NO